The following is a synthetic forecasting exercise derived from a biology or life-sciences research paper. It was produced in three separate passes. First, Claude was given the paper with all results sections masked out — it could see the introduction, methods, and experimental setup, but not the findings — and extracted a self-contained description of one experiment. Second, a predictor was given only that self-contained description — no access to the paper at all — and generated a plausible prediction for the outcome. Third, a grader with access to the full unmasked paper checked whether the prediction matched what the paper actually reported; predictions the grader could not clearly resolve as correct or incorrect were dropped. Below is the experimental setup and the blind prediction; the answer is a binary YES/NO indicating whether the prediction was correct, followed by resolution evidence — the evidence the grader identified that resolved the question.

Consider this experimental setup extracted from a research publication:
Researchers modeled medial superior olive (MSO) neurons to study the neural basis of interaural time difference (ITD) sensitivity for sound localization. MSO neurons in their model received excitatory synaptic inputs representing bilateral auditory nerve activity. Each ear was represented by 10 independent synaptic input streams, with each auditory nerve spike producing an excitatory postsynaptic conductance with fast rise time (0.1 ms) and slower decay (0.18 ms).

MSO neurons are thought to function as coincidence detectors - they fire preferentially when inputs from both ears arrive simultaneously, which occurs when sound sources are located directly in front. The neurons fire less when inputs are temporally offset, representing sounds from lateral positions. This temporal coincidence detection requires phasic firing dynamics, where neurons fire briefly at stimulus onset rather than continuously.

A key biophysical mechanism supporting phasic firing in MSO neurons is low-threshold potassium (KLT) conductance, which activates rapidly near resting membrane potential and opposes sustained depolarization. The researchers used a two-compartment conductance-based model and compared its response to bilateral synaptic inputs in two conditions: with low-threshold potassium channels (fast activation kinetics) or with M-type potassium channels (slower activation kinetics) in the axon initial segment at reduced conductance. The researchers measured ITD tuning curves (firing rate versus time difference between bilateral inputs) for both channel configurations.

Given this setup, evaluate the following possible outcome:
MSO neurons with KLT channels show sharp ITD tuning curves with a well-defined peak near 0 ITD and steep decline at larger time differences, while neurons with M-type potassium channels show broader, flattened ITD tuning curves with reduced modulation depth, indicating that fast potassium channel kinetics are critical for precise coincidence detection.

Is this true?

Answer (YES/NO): YES